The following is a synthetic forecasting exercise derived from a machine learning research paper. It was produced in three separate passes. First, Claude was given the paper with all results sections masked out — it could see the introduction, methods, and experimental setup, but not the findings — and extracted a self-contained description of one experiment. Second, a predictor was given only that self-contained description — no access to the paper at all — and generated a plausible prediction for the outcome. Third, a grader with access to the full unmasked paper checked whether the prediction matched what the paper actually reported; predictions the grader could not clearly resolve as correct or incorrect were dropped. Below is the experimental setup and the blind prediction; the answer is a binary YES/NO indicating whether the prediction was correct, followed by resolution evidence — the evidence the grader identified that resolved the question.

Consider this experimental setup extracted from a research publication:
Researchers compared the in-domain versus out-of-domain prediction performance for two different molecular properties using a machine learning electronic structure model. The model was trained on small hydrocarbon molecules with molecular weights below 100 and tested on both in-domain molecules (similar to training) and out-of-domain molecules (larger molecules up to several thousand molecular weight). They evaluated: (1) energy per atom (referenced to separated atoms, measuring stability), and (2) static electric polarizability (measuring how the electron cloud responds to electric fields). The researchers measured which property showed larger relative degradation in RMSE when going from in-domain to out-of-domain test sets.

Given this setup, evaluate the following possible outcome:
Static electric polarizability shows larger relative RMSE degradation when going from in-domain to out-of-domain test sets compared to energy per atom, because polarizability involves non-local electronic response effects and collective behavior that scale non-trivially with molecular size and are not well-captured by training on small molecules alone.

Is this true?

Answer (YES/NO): YES